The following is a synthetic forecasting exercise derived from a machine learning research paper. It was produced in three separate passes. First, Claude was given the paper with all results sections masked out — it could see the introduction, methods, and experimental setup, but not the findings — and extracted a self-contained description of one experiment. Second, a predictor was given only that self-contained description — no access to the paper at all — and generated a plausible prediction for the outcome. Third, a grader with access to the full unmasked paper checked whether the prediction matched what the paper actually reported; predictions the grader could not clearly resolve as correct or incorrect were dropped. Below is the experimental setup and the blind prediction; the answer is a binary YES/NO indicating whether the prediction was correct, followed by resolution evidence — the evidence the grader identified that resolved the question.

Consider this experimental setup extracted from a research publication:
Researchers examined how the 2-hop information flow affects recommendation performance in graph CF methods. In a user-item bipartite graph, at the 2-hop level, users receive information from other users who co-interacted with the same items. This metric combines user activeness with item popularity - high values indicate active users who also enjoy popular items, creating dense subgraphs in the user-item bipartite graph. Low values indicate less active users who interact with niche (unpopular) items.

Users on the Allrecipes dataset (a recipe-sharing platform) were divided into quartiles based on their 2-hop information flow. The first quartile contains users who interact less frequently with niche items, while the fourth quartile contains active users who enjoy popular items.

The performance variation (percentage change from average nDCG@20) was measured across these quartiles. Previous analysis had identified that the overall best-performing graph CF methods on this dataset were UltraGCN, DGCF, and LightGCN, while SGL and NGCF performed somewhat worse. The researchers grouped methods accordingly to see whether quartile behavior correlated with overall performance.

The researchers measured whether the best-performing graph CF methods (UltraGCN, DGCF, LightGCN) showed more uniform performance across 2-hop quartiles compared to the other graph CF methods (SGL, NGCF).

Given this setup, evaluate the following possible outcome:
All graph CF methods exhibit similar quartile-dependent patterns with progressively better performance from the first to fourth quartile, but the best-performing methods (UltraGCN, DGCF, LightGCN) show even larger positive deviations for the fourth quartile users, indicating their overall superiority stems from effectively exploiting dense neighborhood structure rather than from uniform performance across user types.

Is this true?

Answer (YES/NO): NO